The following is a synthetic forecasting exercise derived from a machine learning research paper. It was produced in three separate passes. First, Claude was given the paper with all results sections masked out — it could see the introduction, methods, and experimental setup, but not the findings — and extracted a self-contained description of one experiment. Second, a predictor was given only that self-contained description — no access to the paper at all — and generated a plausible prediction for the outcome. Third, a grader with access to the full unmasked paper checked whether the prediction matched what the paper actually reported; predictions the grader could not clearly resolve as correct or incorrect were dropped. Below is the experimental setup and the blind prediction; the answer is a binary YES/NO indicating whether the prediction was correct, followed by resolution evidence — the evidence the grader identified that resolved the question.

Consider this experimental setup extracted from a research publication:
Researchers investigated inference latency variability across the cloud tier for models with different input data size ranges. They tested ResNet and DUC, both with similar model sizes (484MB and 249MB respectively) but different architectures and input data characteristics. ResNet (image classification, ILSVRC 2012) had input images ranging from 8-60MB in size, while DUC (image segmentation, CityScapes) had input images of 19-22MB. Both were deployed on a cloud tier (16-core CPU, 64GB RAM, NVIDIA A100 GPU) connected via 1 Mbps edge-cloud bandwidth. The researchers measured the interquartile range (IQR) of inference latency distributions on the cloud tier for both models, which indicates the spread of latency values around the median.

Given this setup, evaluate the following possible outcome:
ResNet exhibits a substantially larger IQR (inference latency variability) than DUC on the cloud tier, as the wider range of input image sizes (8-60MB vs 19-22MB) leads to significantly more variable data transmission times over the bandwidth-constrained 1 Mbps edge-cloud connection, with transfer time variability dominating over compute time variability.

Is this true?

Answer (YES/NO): YES